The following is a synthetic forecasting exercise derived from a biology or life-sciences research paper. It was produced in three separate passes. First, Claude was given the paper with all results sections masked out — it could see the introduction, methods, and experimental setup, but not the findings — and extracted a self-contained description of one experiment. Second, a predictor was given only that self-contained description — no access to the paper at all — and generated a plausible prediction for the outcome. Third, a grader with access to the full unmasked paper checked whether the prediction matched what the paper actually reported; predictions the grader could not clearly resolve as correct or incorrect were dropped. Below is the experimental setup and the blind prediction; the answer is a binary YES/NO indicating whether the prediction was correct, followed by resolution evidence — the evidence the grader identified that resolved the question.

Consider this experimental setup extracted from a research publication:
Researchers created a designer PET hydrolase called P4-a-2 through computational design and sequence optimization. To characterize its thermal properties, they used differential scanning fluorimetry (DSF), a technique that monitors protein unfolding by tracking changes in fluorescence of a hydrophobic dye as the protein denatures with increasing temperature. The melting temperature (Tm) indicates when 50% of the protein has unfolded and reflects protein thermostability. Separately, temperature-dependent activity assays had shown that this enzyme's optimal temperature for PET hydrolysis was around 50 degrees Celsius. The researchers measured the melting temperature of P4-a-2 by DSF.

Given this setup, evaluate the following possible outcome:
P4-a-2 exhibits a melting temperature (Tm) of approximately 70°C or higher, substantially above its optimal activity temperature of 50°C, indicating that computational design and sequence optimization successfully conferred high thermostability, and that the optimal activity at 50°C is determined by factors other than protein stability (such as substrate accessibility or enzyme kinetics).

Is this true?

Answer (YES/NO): NO